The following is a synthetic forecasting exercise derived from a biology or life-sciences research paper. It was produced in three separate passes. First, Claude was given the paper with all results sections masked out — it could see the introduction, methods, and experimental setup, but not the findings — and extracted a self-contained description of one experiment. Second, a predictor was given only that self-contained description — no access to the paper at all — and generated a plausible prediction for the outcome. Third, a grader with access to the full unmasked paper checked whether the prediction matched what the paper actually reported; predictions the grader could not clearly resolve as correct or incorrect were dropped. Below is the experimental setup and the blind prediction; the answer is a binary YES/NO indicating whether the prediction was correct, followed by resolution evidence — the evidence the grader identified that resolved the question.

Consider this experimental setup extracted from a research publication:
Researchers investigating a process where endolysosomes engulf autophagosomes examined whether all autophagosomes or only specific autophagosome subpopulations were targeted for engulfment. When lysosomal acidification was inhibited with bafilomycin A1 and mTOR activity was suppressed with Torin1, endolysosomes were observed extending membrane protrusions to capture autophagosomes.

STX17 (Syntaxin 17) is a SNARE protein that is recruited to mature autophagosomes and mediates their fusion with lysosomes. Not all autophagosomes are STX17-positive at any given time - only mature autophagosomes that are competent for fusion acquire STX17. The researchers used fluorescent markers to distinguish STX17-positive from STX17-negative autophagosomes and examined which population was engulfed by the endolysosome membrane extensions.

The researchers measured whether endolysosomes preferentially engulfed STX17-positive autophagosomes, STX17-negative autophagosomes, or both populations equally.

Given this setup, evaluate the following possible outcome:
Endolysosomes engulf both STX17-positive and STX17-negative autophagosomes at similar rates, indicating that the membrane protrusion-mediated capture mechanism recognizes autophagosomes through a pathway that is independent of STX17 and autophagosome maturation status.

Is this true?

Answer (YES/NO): NO